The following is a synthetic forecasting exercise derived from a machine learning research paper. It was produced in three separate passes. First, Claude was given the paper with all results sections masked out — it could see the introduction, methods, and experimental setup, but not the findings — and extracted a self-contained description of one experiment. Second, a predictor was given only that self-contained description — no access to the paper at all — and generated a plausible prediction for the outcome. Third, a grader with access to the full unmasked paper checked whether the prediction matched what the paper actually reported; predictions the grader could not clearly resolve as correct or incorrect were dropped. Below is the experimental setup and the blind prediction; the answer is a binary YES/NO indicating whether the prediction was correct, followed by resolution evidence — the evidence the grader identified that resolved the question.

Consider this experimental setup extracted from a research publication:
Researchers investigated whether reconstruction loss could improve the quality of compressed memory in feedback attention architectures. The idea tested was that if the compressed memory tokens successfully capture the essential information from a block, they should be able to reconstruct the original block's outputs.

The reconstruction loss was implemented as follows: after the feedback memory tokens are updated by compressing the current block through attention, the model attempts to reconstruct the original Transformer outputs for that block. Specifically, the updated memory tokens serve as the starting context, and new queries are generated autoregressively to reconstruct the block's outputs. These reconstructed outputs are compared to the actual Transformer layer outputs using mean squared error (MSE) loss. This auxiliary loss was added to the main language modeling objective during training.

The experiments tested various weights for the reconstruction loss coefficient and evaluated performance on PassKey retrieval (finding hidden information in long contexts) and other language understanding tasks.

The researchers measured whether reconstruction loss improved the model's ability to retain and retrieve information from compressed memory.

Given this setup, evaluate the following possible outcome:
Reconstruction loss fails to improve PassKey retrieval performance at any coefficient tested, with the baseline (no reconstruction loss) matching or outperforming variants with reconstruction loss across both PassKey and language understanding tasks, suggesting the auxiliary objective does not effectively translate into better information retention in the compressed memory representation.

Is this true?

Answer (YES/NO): YES